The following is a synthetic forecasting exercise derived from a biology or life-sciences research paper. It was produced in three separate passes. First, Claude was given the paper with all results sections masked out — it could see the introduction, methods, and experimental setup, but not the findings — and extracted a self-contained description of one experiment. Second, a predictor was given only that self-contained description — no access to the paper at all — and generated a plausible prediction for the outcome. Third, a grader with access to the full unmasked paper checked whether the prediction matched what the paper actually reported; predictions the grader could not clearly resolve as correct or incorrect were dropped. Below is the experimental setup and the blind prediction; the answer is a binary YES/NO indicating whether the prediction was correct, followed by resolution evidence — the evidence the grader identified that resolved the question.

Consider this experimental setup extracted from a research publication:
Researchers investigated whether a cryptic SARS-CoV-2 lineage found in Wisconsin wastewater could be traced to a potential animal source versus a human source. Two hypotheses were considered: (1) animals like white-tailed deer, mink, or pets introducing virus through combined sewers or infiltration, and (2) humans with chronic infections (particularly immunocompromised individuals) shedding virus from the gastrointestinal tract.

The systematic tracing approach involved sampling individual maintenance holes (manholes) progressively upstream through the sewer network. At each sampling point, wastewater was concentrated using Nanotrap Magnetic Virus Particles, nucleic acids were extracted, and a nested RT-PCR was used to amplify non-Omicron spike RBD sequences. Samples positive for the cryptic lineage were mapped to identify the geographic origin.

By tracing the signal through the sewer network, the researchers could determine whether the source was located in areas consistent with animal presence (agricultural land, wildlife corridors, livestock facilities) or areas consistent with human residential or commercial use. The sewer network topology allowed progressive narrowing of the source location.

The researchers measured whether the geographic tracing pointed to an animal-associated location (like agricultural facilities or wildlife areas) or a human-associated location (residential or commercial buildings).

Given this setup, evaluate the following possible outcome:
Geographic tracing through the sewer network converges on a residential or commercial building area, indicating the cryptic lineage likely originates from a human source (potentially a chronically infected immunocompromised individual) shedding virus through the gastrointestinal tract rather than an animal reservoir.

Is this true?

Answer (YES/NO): YES